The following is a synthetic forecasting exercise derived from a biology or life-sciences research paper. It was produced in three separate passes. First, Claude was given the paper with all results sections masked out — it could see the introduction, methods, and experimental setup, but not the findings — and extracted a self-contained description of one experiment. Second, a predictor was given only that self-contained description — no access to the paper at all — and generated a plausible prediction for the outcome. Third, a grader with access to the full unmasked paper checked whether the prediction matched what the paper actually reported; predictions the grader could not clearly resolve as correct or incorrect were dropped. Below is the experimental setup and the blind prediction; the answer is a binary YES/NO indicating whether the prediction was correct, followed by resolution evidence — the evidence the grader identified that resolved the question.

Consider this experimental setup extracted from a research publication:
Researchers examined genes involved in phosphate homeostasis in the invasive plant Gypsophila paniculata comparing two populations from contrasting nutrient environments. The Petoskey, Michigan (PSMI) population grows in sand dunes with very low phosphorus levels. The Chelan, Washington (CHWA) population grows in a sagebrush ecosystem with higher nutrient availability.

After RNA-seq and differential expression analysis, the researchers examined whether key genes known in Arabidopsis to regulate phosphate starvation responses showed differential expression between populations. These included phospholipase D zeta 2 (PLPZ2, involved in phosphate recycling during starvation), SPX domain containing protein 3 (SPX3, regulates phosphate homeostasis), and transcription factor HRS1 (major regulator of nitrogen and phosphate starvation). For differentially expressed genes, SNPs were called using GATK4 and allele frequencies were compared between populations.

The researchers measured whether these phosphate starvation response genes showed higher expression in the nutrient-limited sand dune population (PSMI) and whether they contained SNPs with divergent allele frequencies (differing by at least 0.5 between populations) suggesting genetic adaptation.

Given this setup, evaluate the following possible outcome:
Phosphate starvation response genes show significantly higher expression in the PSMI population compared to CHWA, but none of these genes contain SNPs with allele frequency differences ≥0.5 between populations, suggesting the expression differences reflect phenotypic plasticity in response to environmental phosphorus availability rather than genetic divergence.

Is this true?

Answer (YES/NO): YES